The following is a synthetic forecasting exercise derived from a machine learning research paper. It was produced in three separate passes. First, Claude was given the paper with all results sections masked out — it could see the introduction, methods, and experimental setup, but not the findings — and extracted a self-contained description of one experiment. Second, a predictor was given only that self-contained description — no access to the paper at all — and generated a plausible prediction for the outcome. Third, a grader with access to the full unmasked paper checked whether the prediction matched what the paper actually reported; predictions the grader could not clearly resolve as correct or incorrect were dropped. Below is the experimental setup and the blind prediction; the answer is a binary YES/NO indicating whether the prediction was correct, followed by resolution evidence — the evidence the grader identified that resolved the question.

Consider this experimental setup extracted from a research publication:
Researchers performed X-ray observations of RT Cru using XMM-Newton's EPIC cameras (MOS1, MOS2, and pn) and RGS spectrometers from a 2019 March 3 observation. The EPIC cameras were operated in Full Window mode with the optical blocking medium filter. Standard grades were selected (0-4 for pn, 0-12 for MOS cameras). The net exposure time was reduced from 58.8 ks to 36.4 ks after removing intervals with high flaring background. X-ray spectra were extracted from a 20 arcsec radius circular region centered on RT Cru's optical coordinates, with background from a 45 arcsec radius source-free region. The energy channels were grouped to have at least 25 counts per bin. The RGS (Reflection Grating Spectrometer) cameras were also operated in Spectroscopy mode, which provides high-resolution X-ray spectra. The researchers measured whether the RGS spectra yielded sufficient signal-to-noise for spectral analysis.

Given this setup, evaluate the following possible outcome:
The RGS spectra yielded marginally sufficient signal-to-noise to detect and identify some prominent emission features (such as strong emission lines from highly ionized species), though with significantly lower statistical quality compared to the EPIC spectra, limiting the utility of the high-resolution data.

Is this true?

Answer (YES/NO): NO